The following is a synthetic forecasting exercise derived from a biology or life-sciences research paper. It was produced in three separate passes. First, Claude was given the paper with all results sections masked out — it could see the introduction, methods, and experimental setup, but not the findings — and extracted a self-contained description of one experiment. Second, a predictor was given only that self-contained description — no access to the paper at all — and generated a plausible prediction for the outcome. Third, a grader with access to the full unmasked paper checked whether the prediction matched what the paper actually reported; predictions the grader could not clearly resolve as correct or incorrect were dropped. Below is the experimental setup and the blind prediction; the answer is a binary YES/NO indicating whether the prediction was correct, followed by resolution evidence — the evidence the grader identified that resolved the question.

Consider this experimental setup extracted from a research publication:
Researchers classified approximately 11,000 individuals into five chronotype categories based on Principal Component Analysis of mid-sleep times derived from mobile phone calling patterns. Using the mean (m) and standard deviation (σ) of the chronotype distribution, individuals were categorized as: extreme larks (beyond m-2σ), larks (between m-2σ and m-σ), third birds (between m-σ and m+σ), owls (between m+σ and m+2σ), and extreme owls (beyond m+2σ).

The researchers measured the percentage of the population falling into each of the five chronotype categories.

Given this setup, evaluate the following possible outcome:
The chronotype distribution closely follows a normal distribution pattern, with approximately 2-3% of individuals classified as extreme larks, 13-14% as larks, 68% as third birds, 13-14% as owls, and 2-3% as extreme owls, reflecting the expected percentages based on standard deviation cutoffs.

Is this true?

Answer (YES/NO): NO